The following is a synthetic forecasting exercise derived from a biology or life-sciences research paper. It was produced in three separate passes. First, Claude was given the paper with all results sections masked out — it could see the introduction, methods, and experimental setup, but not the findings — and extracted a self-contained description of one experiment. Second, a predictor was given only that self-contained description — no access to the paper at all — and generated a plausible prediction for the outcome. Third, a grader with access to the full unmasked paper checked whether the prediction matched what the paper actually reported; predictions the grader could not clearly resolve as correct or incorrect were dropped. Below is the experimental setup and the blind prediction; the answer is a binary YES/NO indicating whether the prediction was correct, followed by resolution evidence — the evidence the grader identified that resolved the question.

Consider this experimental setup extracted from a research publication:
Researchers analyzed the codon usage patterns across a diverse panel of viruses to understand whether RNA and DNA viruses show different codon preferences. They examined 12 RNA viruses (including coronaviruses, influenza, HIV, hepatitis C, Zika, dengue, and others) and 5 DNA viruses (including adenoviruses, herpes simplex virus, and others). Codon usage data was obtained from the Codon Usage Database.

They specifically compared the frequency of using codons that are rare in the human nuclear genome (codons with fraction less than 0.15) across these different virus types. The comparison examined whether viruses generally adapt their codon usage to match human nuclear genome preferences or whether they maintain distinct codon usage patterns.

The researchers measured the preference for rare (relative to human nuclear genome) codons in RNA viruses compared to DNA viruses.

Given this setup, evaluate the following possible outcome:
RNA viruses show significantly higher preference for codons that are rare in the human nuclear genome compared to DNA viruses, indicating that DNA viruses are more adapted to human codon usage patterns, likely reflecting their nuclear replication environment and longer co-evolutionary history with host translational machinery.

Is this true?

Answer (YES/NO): NO